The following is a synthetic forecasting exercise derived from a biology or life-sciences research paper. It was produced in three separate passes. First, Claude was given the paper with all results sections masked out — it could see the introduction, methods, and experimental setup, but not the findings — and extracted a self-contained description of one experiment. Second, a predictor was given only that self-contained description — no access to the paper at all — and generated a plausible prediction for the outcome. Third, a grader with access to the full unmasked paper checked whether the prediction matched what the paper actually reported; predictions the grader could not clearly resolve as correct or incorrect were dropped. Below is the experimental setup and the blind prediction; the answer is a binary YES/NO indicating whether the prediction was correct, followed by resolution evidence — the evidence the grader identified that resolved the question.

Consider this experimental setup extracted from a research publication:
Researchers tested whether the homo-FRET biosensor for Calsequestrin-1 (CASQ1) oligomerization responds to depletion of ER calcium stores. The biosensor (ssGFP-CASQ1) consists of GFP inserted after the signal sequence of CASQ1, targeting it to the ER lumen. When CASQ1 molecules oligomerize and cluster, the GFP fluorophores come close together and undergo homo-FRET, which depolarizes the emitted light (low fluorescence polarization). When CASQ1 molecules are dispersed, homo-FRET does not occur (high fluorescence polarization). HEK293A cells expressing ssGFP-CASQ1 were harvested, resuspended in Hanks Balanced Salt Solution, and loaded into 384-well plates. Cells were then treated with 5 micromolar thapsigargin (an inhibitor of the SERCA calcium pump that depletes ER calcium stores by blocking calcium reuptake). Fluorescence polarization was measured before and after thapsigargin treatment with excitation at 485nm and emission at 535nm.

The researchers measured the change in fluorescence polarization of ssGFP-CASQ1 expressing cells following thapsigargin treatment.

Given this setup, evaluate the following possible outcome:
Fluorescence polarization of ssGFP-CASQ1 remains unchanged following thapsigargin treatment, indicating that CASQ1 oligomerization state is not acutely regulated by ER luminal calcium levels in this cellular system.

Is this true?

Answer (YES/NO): NO